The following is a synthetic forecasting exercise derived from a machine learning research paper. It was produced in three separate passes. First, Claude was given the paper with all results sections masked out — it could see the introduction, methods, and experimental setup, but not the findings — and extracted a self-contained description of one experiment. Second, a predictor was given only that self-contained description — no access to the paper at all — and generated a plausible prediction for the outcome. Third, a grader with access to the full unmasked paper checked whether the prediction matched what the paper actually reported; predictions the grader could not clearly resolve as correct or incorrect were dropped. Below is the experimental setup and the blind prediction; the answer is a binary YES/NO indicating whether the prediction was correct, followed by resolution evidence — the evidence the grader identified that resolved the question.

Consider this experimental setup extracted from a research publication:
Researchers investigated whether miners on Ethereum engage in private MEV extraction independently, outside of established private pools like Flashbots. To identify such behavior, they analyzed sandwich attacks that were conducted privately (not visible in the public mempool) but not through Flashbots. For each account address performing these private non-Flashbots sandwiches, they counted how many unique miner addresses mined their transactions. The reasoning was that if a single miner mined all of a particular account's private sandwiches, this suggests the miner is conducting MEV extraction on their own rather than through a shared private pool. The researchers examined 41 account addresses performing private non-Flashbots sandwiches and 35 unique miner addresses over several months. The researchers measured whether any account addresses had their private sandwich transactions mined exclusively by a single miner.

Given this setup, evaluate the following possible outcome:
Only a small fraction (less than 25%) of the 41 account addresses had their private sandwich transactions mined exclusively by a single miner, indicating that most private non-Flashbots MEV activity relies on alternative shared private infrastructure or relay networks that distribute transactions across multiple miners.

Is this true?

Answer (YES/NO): YES